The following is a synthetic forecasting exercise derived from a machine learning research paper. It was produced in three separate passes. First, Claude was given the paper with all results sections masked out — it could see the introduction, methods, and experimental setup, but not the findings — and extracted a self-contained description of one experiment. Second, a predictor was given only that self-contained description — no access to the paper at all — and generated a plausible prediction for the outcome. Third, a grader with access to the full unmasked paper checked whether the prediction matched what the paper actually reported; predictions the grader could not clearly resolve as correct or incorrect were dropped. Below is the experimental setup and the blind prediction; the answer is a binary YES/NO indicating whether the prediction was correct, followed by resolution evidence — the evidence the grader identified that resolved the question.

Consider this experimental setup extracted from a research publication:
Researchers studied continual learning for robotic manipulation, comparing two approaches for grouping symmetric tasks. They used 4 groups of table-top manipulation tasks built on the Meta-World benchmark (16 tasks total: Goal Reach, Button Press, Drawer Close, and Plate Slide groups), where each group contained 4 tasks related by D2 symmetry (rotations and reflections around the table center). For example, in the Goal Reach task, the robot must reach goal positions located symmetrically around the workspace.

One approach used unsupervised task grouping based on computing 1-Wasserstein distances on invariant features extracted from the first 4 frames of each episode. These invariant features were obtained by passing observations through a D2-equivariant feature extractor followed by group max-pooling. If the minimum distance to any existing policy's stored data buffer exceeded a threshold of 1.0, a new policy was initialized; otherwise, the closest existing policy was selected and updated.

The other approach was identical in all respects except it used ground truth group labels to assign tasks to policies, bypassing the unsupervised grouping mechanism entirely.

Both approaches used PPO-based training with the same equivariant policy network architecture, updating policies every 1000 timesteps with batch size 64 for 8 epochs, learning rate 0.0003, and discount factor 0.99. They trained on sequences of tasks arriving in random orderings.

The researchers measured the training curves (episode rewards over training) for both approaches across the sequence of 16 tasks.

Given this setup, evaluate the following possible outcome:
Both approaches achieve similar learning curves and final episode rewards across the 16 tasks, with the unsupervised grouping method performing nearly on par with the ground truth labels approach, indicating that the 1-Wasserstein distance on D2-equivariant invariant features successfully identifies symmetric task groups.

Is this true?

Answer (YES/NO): YES